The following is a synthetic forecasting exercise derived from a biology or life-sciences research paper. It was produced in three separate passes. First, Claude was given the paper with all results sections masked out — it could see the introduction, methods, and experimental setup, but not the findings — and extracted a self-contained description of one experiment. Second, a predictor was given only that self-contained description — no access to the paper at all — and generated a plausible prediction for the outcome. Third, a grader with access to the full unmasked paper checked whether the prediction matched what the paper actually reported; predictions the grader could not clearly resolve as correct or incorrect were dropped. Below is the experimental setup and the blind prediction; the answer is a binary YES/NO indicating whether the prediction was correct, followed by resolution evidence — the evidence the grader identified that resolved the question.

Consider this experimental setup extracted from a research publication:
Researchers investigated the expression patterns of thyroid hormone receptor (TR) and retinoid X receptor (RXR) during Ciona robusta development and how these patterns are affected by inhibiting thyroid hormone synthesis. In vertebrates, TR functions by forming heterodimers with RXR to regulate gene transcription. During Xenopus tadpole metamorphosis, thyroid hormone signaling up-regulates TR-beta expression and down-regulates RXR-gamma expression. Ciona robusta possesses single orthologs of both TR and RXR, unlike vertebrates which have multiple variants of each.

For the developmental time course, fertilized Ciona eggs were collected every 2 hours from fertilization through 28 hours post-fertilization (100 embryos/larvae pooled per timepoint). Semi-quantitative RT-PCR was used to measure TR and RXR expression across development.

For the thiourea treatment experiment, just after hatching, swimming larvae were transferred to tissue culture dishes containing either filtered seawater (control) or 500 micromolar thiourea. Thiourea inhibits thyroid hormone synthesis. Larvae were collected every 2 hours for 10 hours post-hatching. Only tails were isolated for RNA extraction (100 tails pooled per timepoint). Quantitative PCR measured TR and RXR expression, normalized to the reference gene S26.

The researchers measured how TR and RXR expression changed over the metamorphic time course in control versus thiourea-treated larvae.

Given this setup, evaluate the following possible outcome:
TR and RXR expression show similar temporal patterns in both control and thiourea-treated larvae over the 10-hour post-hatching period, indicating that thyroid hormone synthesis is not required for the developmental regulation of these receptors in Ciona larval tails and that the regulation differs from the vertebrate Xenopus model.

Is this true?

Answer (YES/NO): NO